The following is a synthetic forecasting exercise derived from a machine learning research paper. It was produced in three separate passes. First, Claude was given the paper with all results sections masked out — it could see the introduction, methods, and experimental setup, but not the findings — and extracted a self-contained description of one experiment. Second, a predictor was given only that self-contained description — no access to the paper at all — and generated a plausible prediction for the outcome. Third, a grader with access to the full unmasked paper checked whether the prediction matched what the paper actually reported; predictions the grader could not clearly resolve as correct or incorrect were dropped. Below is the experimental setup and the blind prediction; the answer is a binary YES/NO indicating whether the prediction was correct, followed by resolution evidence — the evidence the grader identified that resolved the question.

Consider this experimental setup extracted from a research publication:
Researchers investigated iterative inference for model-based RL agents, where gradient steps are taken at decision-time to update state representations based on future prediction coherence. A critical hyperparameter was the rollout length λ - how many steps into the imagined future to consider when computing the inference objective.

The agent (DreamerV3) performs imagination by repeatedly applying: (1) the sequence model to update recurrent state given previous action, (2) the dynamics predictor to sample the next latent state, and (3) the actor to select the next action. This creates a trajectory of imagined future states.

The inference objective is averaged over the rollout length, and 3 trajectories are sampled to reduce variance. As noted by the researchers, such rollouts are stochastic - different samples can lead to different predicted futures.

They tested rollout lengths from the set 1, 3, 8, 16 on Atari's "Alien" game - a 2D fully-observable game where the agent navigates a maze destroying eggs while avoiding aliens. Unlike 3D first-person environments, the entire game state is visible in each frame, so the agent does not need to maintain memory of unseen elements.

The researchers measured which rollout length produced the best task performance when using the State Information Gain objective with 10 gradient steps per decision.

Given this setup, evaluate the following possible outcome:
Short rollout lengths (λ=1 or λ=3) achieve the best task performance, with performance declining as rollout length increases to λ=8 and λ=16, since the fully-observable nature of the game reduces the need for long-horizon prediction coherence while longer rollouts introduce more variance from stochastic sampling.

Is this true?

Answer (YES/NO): YES